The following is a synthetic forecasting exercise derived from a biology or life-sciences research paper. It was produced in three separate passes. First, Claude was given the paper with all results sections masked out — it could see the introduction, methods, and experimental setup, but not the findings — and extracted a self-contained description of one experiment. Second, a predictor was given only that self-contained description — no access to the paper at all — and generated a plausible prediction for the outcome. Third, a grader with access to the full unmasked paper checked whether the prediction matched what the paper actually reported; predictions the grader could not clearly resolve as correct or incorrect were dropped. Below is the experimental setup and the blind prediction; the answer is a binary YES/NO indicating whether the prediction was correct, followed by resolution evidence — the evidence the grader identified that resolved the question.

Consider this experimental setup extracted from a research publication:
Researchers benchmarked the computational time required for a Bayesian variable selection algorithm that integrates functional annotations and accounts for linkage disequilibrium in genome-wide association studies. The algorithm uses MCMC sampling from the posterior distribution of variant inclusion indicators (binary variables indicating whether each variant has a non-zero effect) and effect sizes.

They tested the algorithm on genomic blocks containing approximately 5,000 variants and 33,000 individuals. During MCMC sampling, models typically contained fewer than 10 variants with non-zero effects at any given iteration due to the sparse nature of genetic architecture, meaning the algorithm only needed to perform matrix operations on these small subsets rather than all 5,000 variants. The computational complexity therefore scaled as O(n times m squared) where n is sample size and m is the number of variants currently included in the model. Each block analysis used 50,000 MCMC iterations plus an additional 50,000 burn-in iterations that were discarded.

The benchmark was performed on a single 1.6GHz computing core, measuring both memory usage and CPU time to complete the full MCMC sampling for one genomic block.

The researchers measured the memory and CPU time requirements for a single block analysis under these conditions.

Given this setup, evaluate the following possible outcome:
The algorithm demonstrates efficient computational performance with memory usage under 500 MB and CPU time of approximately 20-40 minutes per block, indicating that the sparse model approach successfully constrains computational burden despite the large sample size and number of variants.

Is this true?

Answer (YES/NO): NO